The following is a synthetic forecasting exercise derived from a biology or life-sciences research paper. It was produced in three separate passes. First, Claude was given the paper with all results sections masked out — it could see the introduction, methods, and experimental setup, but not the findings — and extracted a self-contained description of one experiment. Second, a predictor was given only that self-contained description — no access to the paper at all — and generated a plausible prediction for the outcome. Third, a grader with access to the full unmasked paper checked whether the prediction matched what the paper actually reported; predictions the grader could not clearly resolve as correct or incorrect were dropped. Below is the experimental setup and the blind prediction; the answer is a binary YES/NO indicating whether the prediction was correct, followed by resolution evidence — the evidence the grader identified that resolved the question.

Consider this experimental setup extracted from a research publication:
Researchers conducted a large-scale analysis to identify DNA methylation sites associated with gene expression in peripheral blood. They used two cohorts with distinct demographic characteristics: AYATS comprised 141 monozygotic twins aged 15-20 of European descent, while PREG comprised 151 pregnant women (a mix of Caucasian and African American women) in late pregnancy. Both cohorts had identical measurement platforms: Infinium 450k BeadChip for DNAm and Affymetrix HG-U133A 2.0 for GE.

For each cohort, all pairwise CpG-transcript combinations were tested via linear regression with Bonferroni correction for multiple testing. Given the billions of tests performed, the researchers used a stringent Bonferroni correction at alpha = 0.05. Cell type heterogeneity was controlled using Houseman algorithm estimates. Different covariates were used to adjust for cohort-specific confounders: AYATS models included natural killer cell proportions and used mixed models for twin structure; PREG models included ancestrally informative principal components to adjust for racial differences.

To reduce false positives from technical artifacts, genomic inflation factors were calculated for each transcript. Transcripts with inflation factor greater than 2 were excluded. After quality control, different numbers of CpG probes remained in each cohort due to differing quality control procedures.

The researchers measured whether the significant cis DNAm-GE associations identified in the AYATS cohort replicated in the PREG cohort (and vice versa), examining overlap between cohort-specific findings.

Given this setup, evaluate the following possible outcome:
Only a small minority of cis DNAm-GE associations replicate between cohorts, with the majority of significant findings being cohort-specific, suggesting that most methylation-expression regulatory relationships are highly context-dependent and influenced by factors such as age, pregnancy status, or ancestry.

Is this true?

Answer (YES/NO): NO